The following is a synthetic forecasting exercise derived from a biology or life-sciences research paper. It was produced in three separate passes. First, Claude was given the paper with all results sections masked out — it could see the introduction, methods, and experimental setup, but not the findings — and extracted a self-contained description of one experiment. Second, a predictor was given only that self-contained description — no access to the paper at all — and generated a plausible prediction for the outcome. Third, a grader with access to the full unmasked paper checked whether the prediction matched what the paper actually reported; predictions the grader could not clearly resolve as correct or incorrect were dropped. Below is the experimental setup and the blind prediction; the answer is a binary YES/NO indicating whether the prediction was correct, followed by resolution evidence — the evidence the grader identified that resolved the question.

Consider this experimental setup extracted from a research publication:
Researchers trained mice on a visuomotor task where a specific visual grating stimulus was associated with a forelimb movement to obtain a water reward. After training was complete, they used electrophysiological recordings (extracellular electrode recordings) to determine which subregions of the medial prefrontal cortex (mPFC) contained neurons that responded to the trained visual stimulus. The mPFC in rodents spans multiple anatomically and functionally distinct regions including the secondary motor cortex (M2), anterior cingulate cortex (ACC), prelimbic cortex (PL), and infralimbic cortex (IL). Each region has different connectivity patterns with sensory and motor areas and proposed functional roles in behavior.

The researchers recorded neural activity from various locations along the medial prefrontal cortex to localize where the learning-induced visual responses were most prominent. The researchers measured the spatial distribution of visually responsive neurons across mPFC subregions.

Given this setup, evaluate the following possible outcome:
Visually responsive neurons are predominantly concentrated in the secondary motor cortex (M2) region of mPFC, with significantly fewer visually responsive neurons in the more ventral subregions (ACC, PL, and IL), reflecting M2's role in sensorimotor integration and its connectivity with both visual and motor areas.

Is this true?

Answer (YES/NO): NO